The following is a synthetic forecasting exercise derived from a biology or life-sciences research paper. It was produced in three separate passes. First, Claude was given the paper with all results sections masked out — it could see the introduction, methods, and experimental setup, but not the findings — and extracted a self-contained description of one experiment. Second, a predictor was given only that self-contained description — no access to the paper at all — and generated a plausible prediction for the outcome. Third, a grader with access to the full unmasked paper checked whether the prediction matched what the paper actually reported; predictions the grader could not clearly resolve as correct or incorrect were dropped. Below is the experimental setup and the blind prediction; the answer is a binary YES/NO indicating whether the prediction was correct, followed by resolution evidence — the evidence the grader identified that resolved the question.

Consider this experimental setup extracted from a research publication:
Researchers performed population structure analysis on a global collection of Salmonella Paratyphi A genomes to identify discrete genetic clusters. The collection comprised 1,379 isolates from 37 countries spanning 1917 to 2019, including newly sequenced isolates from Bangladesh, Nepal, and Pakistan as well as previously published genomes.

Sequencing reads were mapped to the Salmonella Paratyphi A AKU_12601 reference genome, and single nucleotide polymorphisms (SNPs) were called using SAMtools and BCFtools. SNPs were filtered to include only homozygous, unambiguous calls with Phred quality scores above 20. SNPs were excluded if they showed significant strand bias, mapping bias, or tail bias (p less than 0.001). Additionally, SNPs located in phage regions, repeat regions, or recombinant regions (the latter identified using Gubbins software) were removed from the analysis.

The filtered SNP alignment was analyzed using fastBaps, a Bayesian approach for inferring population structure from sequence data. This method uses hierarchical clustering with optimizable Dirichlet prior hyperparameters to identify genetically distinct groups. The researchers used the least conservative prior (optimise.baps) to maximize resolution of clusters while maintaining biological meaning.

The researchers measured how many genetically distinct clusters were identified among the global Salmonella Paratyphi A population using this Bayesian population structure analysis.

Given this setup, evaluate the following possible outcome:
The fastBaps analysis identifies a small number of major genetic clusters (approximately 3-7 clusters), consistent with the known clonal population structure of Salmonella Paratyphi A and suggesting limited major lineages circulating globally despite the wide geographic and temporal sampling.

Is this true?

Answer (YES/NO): NO